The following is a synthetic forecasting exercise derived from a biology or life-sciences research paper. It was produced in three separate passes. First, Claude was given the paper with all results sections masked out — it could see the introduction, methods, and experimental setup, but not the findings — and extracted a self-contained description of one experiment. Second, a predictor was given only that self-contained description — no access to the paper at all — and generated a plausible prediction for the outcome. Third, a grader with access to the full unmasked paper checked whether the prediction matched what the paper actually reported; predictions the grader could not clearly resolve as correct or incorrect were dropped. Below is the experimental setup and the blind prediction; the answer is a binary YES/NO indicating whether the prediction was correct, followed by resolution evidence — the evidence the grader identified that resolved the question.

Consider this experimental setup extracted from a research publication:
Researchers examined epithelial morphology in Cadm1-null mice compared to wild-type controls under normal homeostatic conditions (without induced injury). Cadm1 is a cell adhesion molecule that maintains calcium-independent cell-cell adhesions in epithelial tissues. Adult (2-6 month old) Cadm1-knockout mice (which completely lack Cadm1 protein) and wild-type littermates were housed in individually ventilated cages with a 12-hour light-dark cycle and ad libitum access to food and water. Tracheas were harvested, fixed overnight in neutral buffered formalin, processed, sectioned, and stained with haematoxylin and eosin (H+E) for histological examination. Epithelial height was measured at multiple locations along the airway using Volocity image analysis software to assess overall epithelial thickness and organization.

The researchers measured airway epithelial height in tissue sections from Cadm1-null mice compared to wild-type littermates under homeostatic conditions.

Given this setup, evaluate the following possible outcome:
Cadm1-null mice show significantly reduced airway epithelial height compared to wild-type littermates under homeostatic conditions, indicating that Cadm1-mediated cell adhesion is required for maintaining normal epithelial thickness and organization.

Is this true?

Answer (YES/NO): NO